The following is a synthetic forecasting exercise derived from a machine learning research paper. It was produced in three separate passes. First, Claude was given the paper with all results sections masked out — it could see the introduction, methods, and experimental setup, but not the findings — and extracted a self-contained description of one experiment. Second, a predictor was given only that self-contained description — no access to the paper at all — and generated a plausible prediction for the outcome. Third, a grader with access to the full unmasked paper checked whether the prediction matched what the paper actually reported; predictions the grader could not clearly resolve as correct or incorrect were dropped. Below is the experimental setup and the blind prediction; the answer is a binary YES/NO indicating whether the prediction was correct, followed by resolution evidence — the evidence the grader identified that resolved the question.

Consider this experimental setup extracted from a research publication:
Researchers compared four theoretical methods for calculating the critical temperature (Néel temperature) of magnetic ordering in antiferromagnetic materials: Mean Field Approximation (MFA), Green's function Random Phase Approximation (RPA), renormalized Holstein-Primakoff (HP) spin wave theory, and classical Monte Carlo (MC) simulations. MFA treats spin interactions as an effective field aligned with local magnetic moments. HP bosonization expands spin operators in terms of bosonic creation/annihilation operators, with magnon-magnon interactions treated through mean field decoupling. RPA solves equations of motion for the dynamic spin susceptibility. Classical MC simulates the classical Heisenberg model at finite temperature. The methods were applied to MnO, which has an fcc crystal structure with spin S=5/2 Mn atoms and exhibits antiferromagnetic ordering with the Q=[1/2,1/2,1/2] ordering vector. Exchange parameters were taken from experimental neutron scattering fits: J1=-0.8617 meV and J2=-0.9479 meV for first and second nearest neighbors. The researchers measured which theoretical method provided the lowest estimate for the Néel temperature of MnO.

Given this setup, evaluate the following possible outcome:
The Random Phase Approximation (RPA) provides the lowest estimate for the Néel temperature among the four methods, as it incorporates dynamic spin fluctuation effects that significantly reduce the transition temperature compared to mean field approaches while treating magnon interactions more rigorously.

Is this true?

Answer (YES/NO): NO